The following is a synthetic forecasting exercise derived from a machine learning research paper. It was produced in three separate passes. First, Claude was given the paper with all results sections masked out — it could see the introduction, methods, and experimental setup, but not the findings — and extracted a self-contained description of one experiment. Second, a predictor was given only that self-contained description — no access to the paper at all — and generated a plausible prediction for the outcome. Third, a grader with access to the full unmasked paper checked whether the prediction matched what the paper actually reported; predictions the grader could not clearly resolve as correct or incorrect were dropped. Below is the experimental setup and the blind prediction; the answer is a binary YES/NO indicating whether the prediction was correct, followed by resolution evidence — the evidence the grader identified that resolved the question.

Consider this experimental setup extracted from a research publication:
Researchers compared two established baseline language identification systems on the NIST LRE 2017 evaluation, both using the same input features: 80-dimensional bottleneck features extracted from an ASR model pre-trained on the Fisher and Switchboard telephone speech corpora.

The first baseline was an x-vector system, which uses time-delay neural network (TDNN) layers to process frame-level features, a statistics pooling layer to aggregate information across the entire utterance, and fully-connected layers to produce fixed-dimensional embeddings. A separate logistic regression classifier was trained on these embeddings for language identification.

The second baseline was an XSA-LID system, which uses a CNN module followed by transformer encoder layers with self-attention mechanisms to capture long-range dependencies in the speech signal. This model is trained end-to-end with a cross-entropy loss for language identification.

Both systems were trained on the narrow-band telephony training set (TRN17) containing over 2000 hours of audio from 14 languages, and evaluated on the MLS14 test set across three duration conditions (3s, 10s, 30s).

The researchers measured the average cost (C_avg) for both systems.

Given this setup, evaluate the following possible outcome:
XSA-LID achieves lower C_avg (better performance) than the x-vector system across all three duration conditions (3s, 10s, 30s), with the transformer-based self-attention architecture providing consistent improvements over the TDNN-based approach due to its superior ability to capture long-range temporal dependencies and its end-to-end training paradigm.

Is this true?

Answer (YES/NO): NO